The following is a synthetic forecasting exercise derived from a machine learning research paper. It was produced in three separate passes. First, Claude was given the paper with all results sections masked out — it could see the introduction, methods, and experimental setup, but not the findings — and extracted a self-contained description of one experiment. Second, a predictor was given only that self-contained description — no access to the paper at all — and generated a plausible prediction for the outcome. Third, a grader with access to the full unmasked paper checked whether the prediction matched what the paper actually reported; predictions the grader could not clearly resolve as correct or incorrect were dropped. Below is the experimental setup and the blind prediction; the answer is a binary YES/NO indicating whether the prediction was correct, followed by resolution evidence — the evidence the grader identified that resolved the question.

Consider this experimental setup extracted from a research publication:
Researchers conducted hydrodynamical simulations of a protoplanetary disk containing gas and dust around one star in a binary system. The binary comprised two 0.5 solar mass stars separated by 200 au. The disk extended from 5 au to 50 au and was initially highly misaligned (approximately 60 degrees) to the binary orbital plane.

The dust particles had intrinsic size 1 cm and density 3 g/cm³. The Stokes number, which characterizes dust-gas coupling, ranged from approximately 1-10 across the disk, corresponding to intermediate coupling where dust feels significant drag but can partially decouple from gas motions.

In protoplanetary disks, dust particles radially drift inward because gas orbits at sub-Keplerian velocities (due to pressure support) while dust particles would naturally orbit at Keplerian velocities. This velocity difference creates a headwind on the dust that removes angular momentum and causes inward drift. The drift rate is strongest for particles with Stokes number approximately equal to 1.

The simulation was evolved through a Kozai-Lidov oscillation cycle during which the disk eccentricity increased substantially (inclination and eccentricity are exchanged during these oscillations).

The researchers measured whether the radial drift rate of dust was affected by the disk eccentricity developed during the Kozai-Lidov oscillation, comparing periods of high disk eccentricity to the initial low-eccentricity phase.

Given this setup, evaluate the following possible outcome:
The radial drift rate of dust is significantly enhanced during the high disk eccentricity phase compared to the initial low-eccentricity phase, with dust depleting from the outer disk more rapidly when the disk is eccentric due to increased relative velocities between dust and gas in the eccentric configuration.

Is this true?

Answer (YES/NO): YES